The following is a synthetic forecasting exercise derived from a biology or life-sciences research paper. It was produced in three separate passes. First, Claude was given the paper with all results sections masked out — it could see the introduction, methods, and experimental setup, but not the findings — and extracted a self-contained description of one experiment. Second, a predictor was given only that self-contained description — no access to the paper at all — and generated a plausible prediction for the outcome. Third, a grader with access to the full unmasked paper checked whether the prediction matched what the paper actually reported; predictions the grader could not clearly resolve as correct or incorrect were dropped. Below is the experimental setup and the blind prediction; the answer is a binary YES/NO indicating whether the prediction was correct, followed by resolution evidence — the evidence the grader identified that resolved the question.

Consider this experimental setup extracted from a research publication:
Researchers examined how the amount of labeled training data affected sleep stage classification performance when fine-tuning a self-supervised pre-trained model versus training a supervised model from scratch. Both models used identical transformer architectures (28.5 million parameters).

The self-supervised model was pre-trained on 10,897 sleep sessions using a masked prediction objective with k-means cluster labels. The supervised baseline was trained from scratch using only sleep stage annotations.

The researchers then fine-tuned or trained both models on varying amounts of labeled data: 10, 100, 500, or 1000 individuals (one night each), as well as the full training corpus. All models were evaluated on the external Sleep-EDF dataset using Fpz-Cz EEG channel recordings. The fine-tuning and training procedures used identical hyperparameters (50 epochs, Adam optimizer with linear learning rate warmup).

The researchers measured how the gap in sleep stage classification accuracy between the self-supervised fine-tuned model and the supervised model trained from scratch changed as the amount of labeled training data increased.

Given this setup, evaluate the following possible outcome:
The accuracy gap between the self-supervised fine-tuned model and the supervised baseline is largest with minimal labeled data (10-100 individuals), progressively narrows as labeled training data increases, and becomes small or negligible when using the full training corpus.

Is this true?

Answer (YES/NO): YES